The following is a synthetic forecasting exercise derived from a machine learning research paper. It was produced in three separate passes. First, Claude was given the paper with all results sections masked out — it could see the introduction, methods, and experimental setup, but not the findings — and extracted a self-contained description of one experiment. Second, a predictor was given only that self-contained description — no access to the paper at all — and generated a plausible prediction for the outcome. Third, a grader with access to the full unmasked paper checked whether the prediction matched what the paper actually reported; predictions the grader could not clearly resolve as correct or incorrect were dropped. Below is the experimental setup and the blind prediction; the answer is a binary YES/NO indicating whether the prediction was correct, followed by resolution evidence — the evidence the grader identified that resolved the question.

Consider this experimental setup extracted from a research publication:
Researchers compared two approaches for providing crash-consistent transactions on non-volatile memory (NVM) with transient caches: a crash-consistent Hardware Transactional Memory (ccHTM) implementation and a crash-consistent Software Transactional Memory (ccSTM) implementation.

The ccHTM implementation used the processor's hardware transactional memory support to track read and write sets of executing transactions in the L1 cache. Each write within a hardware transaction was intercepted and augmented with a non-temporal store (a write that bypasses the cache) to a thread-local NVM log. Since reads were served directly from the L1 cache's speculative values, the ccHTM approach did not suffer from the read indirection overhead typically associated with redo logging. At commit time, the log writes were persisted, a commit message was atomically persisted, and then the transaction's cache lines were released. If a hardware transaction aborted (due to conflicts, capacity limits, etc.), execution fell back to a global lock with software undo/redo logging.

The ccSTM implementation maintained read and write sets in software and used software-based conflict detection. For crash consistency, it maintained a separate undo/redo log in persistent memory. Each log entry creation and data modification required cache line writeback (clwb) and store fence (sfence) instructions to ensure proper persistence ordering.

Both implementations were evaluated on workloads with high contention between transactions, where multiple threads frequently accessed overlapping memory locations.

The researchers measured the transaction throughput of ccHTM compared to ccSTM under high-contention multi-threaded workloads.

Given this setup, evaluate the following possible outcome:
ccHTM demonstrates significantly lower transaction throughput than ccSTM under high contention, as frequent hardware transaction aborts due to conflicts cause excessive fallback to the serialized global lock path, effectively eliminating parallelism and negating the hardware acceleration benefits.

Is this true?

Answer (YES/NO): YES